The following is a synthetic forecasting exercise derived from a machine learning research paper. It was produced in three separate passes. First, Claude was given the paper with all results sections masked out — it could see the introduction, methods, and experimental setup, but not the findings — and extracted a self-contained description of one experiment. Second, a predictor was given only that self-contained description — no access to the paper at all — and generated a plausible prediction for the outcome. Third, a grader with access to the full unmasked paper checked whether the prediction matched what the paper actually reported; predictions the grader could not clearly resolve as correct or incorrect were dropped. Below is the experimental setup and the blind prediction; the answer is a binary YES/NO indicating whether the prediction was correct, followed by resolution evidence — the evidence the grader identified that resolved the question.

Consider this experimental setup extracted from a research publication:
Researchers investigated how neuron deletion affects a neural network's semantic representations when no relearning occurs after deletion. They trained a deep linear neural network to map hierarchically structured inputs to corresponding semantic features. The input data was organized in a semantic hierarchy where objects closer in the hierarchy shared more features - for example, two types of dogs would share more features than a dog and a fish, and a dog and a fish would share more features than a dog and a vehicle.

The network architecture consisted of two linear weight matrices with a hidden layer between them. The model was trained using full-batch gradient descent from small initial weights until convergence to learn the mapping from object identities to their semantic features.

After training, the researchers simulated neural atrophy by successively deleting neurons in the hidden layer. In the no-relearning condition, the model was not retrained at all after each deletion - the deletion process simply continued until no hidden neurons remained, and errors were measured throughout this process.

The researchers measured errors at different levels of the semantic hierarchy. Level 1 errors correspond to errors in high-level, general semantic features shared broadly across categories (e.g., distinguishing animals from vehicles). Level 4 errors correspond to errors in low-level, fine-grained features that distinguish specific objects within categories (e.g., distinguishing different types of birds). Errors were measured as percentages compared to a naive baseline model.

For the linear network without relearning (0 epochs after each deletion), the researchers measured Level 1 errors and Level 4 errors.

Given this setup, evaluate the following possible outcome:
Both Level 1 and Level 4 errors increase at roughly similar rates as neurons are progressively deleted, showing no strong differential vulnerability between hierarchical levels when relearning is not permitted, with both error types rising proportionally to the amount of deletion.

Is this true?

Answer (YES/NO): YES